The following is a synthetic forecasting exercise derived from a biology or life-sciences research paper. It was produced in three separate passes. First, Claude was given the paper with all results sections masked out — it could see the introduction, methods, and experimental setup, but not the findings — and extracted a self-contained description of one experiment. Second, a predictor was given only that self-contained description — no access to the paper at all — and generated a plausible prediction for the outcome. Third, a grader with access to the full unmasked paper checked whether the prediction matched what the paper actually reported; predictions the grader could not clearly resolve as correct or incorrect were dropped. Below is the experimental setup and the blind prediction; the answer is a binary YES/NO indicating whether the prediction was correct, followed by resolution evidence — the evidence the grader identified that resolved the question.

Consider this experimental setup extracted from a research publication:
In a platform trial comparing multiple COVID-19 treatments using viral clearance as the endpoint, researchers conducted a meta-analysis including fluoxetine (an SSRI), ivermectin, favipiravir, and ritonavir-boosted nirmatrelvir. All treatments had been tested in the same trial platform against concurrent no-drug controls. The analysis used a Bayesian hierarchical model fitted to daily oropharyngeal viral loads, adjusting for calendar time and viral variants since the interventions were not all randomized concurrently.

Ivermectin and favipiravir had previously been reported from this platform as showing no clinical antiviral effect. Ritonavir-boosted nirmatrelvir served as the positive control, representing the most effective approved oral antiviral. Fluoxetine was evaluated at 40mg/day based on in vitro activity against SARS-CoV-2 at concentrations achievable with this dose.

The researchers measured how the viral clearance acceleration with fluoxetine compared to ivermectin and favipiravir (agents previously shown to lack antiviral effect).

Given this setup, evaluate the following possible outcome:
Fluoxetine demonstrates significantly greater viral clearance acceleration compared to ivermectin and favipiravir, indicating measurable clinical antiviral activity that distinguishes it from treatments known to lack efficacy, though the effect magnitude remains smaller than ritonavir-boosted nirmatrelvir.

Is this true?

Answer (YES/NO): YES